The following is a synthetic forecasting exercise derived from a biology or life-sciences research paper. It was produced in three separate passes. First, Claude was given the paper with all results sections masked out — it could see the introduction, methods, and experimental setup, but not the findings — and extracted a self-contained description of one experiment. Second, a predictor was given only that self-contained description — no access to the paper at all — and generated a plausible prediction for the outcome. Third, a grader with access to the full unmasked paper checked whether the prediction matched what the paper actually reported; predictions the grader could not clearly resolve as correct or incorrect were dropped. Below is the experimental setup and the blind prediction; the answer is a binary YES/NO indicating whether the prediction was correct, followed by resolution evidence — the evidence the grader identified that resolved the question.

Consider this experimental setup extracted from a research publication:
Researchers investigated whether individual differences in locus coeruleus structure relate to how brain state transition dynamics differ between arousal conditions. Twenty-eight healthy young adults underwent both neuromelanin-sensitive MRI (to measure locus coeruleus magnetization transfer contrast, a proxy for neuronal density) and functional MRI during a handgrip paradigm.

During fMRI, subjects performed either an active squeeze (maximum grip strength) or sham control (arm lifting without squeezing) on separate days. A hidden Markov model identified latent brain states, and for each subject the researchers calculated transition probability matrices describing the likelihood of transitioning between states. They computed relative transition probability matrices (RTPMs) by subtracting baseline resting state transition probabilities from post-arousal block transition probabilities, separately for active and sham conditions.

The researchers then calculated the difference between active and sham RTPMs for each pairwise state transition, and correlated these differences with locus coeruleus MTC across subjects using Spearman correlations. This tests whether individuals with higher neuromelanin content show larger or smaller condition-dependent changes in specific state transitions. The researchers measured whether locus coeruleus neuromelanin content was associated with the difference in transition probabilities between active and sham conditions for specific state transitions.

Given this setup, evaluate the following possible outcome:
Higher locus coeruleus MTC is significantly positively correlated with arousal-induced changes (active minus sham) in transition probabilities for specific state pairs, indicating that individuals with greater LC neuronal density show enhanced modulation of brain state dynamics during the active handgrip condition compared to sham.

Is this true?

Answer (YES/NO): YES